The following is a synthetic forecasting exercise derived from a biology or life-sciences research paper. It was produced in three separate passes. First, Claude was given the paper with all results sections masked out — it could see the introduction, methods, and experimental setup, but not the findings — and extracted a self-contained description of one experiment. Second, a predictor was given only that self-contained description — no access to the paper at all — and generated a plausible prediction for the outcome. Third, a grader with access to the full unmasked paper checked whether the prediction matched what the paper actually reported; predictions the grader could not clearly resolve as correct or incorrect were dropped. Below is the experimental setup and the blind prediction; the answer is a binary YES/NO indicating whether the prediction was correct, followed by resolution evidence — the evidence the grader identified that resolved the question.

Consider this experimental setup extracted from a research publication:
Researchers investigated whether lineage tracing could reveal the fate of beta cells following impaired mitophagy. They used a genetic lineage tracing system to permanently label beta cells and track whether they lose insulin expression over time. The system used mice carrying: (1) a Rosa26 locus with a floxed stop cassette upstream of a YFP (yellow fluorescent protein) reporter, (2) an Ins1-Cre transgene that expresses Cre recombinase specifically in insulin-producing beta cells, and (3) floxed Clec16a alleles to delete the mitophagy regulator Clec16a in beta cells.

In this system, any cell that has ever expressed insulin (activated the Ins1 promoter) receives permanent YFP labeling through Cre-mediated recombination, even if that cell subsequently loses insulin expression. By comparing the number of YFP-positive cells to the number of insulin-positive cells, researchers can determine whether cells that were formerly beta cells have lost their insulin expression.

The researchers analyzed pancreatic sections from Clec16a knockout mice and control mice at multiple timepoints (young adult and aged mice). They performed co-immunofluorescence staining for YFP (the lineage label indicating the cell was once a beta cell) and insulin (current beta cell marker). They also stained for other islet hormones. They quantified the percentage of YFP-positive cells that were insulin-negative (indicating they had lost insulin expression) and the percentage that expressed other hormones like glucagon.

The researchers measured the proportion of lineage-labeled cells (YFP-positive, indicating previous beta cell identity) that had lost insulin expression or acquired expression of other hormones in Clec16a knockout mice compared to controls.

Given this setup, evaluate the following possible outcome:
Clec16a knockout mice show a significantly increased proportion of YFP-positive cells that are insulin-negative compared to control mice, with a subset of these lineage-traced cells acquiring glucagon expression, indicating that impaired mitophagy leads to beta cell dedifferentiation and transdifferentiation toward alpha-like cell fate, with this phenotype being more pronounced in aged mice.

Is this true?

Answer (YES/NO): NO